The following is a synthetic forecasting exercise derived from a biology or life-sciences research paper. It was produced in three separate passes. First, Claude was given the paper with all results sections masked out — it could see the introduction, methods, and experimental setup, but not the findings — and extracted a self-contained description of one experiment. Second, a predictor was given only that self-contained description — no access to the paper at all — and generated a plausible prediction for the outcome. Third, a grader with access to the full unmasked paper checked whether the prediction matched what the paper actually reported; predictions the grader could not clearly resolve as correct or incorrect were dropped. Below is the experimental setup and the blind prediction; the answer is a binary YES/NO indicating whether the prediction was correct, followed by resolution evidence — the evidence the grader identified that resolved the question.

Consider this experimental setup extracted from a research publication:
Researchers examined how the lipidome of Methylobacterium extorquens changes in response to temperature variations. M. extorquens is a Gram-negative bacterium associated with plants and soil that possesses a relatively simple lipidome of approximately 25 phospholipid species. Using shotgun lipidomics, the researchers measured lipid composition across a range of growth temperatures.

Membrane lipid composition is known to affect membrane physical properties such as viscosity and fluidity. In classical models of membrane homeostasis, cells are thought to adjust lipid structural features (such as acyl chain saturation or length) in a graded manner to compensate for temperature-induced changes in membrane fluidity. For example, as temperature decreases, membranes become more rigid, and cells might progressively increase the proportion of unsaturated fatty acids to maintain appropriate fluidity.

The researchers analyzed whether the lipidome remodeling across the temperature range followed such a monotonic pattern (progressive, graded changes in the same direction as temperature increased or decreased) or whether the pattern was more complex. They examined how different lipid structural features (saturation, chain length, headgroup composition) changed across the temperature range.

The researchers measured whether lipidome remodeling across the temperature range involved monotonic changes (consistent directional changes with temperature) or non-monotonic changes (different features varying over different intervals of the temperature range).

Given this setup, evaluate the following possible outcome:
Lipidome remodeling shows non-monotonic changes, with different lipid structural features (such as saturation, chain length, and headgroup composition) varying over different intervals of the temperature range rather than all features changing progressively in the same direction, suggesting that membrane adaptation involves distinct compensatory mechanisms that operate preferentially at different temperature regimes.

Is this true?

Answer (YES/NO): YES